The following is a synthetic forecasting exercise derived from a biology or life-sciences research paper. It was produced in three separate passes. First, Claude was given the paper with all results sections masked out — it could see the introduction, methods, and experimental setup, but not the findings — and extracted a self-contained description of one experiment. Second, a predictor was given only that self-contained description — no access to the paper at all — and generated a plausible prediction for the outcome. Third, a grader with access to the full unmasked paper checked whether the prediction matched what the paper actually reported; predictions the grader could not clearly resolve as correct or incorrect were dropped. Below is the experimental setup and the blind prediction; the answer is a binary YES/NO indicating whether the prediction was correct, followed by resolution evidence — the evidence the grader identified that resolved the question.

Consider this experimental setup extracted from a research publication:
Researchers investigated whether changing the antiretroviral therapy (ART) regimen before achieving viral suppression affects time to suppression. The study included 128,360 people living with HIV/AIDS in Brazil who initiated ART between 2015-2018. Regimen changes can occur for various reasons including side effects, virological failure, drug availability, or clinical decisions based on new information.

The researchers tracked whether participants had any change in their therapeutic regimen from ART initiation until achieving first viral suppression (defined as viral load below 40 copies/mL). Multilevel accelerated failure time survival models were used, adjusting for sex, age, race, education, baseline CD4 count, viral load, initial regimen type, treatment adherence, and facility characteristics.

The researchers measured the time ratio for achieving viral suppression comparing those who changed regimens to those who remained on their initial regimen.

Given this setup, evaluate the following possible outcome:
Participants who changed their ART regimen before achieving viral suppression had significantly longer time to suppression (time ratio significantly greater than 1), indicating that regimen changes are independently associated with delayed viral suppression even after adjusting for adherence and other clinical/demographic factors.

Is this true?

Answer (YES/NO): YES